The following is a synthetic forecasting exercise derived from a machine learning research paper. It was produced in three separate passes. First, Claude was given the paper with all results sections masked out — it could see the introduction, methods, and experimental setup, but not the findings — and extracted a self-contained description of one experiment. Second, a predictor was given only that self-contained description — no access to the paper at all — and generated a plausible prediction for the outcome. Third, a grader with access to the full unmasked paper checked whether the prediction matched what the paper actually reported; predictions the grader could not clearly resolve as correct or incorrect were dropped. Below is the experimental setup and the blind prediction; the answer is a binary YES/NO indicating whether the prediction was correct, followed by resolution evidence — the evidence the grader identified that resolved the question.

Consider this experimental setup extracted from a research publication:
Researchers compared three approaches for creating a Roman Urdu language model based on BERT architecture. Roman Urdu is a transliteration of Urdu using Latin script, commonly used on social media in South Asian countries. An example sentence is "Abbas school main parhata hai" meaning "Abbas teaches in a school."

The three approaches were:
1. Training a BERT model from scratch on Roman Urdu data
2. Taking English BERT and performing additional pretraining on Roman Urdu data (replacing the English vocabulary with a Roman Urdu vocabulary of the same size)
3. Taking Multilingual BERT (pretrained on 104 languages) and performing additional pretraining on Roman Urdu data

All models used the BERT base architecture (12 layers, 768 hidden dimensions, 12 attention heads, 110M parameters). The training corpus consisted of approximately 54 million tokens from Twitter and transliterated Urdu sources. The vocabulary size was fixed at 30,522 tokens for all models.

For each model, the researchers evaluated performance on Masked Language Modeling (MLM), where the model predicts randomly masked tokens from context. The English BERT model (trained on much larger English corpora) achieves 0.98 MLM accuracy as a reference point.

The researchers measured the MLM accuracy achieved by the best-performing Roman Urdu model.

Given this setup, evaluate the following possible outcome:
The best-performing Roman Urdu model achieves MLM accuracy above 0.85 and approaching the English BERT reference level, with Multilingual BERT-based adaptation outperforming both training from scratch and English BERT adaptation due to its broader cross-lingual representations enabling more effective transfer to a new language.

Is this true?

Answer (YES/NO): NO